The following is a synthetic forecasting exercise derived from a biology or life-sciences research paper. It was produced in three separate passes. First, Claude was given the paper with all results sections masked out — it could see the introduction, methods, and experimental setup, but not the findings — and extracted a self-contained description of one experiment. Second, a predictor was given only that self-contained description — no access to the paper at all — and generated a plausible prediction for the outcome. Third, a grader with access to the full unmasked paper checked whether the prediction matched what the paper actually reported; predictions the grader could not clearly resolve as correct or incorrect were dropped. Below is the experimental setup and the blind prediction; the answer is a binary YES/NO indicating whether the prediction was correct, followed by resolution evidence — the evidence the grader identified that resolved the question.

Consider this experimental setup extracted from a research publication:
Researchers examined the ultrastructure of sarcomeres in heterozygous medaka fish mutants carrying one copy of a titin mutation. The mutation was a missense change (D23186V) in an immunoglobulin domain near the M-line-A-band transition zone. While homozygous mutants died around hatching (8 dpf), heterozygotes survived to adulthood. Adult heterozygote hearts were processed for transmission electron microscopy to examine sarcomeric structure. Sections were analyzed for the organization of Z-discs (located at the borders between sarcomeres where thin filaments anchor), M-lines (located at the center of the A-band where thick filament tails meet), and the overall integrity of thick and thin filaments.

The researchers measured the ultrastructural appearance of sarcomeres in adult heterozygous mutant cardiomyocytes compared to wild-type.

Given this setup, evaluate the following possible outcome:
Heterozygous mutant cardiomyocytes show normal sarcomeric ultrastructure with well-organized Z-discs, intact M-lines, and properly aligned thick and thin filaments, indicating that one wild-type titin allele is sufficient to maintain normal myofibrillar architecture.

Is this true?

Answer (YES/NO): NO